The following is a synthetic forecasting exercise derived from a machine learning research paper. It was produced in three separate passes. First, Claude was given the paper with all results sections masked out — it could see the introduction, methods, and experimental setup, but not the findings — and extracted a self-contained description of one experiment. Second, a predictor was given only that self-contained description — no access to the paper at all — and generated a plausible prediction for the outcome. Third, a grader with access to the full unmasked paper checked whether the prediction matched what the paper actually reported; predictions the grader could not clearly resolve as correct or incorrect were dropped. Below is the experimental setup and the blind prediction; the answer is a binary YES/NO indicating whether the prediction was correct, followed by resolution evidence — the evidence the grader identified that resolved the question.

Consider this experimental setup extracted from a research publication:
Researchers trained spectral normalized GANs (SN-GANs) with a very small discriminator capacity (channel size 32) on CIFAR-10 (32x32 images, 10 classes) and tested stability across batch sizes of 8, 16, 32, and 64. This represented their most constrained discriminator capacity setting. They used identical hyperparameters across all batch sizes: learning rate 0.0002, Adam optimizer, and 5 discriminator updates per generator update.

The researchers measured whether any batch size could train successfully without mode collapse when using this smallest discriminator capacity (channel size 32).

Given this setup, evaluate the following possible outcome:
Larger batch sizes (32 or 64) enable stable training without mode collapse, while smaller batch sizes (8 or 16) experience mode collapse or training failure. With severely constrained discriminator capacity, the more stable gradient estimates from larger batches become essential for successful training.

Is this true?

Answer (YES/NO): NO